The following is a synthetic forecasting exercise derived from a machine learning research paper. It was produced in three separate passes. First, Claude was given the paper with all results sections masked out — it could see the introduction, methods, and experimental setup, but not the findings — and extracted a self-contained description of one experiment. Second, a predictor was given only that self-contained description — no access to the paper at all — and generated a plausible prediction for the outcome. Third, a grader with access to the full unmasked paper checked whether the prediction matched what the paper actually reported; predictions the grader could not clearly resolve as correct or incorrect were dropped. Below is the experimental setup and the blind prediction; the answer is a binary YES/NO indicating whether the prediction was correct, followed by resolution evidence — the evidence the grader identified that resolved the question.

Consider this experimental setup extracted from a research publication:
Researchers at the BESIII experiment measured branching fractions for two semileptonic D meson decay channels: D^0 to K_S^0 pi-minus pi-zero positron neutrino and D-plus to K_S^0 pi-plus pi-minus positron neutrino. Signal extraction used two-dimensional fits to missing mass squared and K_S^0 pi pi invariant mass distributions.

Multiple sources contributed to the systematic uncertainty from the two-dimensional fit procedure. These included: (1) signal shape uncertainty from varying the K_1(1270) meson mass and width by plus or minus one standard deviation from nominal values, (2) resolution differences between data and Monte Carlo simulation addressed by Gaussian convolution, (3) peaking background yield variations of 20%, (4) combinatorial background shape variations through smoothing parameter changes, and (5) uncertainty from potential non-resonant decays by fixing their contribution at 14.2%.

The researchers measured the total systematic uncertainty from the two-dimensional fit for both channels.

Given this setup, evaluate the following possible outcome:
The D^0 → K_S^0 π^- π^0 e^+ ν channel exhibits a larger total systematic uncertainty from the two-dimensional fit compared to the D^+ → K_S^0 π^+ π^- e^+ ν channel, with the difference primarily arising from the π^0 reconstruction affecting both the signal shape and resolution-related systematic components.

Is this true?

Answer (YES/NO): NO